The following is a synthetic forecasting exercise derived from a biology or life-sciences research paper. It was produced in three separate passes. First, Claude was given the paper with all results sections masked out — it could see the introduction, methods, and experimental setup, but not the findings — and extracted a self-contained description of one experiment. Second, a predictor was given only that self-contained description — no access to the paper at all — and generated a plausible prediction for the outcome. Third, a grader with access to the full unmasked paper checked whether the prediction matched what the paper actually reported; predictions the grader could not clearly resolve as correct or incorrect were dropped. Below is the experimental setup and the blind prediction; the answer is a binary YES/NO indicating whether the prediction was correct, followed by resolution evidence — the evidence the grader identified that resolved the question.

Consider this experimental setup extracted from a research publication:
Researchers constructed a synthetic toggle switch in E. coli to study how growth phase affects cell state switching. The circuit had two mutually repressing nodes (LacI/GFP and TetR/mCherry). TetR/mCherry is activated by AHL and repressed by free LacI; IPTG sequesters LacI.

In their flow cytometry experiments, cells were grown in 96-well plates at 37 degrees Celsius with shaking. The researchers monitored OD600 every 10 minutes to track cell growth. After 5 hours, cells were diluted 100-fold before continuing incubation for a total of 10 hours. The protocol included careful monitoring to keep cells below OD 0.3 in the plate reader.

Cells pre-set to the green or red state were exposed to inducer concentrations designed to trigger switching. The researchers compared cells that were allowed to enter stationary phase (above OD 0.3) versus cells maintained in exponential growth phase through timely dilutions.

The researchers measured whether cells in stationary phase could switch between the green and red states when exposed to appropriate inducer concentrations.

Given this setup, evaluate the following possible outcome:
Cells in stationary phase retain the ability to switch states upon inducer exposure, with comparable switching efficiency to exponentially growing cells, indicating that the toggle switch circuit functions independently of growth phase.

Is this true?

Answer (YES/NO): NO